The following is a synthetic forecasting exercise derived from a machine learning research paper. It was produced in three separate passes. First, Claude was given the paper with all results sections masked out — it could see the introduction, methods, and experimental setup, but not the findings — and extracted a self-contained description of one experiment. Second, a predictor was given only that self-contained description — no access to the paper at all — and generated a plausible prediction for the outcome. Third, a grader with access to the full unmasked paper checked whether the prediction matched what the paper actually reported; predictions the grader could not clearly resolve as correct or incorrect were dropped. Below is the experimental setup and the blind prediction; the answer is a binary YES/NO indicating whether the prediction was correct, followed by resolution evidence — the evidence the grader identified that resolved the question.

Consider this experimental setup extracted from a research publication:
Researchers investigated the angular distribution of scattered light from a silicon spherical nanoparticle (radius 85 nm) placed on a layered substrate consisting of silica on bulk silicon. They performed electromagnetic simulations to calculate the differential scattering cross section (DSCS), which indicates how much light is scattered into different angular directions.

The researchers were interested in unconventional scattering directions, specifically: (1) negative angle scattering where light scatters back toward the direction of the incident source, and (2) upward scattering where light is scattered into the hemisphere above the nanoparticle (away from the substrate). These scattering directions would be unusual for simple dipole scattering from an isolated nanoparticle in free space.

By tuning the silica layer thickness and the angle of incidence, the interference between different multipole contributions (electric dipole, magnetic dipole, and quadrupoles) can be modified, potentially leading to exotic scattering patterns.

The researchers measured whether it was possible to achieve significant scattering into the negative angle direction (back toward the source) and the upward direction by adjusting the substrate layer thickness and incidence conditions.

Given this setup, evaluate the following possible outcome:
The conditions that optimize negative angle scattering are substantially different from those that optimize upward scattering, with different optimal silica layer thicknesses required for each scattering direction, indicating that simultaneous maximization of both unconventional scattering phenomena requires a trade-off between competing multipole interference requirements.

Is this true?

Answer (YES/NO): NO